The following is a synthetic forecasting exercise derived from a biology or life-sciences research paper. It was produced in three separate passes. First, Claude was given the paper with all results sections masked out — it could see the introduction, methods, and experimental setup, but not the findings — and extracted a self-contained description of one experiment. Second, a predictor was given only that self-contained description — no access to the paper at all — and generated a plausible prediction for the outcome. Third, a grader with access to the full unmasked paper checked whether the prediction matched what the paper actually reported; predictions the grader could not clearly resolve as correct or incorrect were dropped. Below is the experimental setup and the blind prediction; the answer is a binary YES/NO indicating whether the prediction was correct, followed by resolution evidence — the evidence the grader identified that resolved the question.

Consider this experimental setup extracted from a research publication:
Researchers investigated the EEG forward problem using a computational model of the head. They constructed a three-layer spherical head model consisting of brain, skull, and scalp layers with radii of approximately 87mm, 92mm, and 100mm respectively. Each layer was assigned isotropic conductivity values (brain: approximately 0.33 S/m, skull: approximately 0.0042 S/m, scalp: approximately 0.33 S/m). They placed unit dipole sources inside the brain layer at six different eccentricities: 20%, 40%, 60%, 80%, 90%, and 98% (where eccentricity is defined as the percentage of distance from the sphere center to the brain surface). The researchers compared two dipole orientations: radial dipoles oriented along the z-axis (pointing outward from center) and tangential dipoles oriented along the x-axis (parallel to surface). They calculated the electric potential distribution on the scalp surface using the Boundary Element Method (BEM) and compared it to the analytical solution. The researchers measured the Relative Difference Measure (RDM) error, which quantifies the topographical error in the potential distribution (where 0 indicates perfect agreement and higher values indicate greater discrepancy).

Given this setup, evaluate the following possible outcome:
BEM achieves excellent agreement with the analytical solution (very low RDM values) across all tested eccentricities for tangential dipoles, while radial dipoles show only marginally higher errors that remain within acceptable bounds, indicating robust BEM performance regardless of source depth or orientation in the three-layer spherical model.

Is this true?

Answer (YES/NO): NO